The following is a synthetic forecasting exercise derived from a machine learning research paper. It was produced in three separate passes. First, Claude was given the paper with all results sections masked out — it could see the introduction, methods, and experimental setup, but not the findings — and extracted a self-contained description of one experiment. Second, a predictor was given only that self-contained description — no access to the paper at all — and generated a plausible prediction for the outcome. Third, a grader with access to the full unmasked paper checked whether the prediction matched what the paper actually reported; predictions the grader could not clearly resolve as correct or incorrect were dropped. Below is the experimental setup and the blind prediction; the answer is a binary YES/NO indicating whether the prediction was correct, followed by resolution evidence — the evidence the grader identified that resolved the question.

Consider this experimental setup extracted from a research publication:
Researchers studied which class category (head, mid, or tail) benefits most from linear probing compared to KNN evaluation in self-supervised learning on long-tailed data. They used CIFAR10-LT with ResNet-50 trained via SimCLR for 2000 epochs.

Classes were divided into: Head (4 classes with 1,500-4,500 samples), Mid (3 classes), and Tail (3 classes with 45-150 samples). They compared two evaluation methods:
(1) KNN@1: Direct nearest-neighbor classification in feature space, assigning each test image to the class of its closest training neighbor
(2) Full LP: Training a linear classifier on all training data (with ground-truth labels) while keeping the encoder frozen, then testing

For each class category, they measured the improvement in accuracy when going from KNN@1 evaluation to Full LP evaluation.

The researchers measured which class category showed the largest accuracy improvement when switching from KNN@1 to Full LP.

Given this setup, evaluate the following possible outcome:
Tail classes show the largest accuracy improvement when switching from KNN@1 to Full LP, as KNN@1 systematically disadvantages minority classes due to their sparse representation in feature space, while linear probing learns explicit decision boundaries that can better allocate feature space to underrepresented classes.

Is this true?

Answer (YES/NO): YES